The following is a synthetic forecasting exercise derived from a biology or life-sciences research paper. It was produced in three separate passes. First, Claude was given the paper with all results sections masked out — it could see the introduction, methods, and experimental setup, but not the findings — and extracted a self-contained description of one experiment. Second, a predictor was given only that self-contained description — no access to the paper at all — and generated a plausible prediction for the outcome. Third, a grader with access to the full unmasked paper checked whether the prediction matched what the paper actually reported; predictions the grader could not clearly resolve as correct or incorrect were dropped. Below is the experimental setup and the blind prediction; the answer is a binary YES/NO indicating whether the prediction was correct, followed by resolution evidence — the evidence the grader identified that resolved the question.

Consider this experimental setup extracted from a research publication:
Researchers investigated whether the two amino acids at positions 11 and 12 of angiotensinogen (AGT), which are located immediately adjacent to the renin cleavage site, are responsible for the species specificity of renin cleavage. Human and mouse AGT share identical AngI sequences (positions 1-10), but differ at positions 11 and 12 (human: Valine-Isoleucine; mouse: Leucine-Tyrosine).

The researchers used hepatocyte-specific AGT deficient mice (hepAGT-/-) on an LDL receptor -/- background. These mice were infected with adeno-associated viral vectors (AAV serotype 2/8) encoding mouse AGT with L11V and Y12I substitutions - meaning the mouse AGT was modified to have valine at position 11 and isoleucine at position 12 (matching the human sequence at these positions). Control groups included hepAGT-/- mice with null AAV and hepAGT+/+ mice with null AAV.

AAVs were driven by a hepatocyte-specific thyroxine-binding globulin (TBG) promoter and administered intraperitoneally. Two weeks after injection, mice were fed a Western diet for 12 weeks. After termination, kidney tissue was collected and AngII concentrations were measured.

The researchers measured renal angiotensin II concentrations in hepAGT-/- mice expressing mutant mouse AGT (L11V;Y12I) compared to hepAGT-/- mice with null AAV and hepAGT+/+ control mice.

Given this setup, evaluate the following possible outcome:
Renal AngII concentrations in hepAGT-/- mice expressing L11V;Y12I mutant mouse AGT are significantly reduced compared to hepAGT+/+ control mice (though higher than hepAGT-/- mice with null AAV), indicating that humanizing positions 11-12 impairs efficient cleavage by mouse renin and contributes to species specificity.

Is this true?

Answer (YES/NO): NO